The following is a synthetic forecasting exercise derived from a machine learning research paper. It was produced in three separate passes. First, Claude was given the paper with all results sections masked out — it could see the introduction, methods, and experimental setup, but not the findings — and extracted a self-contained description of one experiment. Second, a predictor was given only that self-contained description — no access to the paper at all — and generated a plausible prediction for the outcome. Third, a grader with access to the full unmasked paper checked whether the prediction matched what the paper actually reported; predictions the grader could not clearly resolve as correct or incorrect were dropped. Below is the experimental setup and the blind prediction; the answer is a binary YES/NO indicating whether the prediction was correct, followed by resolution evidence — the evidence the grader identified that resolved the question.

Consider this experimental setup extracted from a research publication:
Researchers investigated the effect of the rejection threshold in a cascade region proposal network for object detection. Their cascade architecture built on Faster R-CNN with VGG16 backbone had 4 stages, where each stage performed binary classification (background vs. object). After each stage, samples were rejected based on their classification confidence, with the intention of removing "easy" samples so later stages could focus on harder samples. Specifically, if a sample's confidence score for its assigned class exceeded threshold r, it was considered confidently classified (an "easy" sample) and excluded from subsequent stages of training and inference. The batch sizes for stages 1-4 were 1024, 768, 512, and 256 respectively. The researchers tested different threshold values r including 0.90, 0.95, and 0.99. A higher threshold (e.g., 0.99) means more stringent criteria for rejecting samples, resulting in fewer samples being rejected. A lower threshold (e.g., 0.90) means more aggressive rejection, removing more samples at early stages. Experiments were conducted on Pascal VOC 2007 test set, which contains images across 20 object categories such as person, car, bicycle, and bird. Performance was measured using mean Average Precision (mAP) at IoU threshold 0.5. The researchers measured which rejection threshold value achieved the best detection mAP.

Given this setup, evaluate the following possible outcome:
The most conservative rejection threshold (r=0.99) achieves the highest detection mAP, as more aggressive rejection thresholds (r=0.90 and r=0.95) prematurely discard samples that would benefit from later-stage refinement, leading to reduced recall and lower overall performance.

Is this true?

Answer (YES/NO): YES